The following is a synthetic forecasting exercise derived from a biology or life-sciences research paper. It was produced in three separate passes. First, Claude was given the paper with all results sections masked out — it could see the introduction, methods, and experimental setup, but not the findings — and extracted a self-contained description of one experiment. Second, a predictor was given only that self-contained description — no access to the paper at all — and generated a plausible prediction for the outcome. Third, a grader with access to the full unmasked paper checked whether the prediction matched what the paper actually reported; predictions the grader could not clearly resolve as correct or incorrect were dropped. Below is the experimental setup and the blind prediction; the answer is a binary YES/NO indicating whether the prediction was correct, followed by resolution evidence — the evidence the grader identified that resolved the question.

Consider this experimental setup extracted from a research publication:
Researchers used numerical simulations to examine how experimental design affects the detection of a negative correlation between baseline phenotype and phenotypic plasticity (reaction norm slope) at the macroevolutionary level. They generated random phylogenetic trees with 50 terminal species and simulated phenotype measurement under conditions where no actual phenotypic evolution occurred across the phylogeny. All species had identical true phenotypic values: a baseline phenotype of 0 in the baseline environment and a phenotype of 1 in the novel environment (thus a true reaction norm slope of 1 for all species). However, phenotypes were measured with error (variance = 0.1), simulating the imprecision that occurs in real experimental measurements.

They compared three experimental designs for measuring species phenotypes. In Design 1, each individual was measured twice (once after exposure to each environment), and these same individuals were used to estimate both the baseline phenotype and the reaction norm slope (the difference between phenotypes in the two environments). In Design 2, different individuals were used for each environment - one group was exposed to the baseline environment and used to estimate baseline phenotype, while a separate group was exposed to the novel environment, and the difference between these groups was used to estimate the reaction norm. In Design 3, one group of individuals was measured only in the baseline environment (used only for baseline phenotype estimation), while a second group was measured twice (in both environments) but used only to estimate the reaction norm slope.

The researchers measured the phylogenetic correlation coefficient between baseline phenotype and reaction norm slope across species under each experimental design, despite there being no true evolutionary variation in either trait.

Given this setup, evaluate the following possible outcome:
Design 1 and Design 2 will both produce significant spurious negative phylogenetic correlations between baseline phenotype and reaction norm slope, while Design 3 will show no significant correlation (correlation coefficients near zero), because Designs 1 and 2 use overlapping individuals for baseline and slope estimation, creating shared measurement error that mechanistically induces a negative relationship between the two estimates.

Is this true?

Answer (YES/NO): YES